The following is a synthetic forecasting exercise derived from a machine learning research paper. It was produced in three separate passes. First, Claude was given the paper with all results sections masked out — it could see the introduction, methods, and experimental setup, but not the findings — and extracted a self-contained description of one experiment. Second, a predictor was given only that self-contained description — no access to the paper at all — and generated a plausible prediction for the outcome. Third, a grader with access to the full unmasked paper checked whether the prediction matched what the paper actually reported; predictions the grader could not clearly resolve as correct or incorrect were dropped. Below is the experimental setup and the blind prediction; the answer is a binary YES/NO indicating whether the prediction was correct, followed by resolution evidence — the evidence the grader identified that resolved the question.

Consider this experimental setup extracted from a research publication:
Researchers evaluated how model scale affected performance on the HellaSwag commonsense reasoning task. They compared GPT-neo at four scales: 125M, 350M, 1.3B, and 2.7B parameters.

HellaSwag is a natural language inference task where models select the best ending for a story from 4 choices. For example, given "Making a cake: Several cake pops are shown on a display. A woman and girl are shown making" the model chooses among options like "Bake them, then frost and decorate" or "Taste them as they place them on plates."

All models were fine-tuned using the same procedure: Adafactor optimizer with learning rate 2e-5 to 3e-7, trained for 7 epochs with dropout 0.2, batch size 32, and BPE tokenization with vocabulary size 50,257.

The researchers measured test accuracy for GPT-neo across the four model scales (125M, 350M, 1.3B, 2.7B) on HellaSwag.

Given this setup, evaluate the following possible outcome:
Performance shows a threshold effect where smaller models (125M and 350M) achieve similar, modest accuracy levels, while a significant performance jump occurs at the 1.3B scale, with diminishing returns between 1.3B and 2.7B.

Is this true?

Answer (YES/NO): YES